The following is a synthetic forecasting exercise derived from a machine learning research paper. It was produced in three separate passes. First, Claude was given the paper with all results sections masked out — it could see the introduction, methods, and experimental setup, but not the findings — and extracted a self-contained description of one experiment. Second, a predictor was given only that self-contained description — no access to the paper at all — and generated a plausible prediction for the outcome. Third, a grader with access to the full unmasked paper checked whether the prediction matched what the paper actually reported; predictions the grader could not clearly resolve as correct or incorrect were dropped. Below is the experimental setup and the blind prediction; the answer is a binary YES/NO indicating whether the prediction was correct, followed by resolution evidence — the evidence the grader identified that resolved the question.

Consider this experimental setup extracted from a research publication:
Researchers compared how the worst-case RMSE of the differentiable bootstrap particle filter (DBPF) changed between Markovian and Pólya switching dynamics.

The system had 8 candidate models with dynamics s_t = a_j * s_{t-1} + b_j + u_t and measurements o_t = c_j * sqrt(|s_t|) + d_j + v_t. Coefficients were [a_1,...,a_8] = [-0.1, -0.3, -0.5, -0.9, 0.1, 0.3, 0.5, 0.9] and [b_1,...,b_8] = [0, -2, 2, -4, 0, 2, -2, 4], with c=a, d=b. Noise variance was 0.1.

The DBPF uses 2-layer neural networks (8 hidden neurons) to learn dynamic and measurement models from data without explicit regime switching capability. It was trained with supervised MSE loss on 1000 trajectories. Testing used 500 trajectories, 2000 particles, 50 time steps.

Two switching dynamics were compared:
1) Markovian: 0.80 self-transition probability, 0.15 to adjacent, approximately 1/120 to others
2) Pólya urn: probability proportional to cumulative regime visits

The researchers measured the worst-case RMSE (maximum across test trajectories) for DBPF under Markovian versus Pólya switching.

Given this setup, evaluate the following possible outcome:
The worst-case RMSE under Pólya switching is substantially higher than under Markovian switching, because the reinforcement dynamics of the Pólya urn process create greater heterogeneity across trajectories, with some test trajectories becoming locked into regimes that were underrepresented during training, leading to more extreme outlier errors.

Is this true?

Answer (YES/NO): NO